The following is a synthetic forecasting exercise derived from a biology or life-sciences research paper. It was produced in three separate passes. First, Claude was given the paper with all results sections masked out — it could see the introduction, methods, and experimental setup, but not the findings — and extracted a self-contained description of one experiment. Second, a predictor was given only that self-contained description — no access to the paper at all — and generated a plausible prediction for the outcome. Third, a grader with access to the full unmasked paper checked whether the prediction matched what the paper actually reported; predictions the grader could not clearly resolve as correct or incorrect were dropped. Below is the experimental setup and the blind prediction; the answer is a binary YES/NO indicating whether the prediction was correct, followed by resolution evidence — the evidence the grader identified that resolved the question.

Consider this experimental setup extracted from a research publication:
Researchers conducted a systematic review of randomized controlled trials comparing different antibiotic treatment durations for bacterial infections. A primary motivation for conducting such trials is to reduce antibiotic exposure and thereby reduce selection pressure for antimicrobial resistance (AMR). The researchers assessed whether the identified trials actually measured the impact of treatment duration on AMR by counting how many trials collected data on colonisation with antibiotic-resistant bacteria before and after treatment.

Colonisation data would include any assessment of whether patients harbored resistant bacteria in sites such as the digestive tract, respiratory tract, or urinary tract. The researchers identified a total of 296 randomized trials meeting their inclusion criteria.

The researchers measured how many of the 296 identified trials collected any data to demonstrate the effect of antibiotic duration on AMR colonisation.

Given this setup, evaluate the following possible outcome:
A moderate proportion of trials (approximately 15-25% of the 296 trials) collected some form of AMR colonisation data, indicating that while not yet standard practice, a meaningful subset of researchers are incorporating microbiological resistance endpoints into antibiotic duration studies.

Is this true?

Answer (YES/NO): NO